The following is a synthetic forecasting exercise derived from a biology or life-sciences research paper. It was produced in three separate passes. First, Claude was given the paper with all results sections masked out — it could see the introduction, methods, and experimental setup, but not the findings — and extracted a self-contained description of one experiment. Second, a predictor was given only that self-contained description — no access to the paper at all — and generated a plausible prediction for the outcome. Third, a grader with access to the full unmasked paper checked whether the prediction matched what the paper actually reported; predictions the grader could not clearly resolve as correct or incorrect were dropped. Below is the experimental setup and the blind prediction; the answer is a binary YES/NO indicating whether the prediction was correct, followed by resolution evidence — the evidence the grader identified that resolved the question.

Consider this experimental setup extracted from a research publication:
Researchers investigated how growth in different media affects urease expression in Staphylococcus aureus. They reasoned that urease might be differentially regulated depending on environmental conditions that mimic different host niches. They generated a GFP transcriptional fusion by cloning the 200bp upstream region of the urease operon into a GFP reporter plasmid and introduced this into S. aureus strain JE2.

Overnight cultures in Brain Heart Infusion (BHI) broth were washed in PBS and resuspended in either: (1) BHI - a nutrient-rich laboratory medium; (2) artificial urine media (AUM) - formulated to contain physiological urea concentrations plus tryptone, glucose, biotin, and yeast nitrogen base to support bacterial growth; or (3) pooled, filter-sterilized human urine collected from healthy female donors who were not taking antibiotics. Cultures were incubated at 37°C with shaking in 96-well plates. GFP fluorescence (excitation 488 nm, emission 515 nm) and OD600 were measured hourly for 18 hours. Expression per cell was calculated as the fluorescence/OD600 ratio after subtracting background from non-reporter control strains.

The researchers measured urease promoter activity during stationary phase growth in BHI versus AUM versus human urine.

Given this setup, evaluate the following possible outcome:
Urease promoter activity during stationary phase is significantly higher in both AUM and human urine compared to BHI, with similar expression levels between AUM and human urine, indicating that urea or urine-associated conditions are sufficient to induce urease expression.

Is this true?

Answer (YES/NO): NO